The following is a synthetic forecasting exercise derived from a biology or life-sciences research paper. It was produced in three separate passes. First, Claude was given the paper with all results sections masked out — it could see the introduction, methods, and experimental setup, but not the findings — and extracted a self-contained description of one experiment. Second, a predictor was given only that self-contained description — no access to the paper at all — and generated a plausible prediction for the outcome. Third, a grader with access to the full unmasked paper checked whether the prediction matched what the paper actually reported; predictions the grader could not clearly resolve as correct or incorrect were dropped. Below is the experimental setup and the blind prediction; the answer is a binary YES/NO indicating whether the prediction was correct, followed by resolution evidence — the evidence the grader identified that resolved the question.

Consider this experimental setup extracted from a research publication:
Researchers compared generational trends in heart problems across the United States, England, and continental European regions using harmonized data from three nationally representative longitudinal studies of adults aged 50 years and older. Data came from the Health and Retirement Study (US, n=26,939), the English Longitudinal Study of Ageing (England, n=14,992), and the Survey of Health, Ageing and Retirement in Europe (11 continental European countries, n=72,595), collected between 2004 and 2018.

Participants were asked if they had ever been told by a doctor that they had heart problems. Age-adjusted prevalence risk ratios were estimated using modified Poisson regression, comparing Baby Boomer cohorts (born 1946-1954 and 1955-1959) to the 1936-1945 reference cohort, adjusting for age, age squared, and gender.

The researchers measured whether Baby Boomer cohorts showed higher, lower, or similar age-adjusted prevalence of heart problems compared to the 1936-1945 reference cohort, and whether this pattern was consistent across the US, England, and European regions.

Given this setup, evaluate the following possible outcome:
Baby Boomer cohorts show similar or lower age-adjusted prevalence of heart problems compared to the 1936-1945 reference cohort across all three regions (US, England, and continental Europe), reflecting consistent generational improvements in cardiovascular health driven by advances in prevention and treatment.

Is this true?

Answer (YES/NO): NO